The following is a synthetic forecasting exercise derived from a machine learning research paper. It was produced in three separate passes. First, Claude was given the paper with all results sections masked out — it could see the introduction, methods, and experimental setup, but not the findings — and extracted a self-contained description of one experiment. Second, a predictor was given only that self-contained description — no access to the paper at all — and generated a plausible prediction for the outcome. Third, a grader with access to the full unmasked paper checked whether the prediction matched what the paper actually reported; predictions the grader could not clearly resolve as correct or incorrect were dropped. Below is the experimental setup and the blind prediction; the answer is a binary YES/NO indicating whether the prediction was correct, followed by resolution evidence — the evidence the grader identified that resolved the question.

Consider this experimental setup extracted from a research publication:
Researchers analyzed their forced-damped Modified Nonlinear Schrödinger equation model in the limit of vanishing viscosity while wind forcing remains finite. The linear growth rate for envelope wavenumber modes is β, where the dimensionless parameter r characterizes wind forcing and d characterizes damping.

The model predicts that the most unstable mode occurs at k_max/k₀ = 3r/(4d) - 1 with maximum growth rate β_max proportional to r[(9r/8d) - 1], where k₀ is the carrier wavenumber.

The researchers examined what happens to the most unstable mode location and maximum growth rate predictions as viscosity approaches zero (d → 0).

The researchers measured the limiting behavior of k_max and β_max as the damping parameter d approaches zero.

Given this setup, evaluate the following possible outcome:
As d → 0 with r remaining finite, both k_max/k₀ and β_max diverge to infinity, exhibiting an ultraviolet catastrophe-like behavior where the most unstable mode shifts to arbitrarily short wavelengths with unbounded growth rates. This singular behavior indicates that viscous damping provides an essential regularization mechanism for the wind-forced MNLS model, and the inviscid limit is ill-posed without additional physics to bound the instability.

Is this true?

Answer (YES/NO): YES